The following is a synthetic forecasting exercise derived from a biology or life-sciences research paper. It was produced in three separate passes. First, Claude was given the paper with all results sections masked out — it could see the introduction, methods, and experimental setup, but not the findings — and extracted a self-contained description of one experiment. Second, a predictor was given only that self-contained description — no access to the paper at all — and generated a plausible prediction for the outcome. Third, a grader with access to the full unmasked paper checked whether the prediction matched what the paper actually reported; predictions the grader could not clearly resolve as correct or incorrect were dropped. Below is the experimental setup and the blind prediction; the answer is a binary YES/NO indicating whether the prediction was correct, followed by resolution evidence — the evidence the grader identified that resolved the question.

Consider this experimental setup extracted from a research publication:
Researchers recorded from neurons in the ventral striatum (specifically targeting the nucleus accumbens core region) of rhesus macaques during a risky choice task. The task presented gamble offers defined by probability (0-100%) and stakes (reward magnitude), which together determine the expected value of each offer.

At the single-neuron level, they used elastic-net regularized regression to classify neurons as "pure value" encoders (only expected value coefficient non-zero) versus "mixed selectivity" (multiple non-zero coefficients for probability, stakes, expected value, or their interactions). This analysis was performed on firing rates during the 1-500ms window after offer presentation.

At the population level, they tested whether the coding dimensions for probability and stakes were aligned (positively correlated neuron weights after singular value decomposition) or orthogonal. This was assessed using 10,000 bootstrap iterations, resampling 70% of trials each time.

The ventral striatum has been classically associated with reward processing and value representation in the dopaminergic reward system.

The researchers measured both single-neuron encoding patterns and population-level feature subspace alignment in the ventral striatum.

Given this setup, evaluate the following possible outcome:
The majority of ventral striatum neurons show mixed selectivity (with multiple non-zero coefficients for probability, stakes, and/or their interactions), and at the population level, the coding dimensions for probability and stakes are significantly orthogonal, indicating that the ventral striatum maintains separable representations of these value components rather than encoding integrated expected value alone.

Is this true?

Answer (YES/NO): NO